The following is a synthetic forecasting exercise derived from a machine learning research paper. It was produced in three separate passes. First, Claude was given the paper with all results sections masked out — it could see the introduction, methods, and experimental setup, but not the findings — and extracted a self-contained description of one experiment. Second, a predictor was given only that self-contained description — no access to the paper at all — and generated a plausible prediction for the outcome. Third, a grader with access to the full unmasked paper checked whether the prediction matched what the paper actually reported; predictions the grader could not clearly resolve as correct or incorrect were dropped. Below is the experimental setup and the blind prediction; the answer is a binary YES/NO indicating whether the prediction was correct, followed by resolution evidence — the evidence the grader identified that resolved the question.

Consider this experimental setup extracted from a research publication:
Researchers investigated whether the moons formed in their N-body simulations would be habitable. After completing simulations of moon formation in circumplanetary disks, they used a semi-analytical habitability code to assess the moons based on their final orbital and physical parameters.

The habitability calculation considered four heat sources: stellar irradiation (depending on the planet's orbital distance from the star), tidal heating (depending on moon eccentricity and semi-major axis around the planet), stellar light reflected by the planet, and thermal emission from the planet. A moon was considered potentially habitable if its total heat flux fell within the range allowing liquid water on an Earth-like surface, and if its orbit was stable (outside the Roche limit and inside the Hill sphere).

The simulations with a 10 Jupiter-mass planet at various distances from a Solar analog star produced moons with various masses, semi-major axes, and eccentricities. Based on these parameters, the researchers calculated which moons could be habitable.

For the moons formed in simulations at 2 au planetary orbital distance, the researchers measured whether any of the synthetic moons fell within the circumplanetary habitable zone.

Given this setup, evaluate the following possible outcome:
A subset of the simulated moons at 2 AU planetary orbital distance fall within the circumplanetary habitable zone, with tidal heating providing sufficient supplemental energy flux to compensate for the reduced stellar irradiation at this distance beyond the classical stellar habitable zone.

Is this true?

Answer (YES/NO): YES